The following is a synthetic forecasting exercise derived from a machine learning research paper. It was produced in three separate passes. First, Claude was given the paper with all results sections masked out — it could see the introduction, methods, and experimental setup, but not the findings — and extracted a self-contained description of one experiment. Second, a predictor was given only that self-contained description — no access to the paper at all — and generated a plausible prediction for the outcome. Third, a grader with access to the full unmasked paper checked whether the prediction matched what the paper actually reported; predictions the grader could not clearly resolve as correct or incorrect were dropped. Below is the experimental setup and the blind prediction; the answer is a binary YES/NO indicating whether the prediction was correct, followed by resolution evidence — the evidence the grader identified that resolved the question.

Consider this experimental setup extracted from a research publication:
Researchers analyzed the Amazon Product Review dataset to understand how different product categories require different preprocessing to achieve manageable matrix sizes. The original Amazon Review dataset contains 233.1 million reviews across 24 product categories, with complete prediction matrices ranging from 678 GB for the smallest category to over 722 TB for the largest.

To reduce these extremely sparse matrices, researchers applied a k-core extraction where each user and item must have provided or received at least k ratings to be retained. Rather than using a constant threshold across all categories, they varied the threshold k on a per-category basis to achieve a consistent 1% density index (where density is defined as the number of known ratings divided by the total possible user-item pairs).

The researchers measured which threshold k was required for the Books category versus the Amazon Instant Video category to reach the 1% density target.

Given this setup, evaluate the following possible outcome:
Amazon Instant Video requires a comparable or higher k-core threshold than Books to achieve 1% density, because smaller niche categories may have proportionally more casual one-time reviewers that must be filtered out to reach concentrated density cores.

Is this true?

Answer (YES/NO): NO